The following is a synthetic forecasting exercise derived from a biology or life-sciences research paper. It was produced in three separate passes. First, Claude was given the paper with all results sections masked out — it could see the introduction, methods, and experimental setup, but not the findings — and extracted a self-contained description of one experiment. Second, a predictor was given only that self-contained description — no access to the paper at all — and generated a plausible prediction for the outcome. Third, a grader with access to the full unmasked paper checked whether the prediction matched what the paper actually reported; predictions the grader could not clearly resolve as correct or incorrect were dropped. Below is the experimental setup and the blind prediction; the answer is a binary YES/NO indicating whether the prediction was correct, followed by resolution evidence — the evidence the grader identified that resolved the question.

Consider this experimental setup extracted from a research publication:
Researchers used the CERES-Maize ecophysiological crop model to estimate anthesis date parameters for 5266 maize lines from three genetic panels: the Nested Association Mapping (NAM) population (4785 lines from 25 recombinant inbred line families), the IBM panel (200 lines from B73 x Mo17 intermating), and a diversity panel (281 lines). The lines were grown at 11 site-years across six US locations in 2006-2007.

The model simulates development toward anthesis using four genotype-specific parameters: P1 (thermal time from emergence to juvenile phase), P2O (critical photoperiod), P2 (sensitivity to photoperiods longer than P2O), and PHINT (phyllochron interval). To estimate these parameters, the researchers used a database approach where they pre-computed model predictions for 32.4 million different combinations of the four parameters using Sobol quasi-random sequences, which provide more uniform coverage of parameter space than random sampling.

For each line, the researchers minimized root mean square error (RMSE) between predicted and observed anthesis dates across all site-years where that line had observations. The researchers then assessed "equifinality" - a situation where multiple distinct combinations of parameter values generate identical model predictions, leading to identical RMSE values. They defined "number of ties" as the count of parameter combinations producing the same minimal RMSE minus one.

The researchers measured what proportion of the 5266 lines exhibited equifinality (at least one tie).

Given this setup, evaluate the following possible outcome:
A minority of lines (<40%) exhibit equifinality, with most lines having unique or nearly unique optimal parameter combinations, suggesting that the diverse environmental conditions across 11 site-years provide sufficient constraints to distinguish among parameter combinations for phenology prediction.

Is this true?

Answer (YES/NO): NO